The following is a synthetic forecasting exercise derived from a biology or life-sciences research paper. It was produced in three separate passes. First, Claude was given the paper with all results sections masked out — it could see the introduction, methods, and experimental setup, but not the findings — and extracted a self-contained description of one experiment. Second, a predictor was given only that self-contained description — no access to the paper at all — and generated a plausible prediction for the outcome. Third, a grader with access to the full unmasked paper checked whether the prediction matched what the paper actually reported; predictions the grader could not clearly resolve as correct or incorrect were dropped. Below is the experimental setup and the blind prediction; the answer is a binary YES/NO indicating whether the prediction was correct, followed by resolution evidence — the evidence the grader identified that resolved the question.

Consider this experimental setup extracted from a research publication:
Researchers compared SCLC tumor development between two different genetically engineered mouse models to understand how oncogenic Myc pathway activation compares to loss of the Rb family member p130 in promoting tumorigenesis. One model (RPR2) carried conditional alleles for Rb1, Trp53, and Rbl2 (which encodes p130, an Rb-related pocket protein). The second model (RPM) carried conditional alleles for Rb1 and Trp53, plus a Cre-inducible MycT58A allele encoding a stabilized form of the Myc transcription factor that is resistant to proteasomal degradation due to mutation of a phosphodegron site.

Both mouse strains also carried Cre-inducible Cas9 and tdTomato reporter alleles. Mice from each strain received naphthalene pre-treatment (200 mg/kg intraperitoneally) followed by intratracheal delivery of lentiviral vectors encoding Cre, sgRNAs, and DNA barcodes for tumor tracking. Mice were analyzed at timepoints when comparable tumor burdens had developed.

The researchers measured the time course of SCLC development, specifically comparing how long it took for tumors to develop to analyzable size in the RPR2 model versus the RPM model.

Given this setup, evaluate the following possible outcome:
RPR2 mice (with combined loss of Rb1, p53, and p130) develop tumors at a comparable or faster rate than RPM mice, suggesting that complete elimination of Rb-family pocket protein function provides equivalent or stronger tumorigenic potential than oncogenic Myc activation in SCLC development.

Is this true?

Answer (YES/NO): NO